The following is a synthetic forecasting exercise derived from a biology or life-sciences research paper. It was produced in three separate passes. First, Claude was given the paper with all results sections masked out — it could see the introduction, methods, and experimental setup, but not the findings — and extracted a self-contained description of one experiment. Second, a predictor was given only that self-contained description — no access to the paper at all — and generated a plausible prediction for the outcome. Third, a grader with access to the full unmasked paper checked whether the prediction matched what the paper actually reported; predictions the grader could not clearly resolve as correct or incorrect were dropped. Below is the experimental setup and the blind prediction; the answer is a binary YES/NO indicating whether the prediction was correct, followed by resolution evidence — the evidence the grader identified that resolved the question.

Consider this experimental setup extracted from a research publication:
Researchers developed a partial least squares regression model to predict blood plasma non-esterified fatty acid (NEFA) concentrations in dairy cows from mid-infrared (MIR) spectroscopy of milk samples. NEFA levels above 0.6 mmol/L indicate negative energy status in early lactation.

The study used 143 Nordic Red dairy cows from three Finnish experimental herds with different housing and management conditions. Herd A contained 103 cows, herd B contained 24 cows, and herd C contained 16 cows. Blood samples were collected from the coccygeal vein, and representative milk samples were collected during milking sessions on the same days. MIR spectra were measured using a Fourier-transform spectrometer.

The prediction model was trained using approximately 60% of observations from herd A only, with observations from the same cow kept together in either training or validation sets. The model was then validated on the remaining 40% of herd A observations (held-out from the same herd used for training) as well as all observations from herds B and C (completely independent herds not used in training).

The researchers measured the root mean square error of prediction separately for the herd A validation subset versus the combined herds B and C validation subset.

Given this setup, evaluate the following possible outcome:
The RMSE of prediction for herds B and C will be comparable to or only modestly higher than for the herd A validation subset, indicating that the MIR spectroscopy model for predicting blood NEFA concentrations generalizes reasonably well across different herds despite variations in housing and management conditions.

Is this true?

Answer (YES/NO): YES